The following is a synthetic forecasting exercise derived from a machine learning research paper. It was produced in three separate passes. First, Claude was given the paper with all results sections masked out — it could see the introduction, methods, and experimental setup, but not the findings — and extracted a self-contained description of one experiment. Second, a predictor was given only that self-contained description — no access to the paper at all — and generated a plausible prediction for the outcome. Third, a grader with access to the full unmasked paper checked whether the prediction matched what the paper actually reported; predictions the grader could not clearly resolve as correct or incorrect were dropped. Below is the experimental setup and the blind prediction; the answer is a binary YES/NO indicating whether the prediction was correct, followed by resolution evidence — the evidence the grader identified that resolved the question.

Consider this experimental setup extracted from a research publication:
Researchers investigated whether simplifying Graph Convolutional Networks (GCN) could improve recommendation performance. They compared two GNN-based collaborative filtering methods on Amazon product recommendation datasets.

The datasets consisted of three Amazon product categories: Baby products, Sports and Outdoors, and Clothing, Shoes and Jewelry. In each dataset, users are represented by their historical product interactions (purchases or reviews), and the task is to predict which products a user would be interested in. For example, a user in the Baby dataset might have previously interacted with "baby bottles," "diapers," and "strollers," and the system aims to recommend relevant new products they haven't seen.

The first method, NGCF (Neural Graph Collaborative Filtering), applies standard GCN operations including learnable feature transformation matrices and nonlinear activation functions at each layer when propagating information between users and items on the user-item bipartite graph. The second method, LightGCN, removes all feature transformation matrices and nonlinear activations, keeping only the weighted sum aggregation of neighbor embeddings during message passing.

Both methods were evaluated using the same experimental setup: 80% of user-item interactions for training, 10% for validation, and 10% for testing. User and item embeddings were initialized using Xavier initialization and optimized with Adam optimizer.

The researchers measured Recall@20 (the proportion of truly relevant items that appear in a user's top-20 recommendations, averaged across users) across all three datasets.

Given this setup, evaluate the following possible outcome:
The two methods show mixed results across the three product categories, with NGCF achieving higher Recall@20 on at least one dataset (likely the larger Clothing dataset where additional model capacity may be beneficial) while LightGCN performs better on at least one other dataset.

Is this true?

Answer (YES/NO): NO